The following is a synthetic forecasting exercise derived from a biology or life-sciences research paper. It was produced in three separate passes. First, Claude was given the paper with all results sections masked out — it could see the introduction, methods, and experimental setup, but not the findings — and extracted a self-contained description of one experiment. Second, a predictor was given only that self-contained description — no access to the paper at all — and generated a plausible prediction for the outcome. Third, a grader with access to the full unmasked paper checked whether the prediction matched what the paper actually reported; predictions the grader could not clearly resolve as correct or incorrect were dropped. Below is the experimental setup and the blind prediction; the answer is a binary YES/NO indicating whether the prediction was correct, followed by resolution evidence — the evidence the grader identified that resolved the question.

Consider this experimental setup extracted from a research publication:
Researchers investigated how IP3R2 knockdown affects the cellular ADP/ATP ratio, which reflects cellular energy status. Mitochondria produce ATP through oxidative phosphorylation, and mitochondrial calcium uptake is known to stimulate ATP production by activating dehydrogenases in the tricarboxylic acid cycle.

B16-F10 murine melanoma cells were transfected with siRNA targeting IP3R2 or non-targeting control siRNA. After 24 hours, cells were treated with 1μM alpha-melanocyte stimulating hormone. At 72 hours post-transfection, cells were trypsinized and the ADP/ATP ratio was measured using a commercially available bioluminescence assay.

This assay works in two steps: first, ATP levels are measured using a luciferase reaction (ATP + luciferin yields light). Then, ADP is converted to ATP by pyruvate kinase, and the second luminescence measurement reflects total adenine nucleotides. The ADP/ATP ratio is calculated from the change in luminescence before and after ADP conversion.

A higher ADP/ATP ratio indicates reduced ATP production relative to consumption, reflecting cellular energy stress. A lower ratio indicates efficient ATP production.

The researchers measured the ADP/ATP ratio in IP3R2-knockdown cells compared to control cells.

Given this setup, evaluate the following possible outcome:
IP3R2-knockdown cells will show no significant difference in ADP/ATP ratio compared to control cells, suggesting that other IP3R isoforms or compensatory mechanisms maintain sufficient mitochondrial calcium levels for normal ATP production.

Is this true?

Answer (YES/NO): NO